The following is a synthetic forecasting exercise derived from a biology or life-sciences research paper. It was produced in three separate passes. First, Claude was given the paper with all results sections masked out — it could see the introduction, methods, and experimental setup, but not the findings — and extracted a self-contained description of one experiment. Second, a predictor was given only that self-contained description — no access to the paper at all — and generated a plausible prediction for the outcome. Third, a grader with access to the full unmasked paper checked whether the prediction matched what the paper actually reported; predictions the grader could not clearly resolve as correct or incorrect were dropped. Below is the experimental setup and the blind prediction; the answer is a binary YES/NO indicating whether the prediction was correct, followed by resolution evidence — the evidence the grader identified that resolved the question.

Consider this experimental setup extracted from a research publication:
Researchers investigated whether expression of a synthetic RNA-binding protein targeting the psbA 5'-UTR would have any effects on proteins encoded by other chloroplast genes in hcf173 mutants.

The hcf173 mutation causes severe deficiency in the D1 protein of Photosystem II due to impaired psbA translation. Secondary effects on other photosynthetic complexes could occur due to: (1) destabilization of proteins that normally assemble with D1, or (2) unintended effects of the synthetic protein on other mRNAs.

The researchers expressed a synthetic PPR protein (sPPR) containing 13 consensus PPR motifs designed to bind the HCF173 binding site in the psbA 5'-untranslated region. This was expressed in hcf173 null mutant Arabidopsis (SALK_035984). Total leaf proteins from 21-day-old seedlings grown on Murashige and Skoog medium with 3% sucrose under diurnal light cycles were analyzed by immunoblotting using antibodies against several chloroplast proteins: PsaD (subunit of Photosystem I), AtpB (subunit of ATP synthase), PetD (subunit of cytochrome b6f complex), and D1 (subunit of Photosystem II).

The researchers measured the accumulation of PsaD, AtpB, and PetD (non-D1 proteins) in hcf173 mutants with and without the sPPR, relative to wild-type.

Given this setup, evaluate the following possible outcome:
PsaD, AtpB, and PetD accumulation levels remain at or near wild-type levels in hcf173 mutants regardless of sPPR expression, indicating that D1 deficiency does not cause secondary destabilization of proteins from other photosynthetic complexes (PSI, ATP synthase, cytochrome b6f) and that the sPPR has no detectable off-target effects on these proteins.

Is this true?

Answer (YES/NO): NO